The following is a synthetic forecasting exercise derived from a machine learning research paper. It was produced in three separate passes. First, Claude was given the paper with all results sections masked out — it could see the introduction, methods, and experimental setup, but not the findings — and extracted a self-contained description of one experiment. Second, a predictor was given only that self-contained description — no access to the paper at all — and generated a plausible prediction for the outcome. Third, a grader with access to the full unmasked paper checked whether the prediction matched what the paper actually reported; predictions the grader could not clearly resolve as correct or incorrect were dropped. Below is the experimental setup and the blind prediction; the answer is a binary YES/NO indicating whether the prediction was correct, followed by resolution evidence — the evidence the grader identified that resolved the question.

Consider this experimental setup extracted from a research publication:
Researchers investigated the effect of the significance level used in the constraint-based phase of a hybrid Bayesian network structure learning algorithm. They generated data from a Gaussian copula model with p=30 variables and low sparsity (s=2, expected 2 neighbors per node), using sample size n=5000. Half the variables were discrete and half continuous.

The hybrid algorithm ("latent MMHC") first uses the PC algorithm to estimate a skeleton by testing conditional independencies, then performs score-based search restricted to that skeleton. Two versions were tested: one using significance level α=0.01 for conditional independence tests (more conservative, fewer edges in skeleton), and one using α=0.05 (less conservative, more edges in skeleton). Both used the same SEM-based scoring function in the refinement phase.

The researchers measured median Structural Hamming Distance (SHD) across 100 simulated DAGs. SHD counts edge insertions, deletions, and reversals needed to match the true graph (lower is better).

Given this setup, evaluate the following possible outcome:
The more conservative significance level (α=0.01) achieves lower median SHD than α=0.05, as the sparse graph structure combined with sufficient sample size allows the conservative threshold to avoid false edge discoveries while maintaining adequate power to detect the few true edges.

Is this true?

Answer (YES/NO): YES